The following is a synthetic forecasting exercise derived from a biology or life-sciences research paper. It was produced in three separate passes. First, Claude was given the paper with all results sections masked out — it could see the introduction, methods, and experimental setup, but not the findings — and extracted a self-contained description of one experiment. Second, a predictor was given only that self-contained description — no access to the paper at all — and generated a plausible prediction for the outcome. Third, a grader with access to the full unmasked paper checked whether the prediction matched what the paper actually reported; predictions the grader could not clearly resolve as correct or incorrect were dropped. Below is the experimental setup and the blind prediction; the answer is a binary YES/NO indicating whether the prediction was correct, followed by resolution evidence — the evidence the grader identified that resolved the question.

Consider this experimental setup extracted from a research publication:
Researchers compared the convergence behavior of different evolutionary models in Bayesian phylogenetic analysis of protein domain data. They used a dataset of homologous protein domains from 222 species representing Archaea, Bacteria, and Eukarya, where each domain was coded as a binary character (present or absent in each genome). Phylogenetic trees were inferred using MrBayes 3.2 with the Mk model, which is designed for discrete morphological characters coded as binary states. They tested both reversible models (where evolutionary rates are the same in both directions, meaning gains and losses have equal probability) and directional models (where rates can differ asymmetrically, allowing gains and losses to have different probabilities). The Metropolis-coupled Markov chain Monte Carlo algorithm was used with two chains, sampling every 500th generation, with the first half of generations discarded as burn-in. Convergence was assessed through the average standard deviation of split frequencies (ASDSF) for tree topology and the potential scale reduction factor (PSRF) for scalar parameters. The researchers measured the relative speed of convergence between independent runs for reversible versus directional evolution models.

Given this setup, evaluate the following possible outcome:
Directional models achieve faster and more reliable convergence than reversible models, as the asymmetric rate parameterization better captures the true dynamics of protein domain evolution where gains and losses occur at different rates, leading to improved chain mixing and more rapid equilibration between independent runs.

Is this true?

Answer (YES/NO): NO